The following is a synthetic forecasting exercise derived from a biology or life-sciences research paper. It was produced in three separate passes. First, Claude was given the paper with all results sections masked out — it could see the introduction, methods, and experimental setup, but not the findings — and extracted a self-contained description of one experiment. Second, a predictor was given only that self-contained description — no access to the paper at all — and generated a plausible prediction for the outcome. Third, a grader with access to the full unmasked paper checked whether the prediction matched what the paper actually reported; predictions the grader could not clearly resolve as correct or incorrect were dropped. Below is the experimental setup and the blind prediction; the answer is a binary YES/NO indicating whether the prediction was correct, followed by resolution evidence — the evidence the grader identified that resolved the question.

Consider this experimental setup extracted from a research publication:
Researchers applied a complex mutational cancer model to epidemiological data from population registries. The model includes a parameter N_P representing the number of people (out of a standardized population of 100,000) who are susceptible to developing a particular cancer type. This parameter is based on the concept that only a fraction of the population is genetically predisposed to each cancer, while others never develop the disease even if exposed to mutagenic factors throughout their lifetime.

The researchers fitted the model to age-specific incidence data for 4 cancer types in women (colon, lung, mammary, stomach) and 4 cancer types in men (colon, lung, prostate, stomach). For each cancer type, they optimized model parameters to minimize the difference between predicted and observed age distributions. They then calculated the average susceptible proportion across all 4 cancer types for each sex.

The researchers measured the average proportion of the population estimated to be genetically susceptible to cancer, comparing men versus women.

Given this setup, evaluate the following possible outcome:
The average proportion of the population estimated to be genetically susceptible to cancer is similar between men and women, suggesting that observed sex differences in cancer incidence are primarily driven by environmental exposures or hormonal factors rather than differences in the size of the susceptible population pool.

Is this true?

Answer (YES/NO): NO